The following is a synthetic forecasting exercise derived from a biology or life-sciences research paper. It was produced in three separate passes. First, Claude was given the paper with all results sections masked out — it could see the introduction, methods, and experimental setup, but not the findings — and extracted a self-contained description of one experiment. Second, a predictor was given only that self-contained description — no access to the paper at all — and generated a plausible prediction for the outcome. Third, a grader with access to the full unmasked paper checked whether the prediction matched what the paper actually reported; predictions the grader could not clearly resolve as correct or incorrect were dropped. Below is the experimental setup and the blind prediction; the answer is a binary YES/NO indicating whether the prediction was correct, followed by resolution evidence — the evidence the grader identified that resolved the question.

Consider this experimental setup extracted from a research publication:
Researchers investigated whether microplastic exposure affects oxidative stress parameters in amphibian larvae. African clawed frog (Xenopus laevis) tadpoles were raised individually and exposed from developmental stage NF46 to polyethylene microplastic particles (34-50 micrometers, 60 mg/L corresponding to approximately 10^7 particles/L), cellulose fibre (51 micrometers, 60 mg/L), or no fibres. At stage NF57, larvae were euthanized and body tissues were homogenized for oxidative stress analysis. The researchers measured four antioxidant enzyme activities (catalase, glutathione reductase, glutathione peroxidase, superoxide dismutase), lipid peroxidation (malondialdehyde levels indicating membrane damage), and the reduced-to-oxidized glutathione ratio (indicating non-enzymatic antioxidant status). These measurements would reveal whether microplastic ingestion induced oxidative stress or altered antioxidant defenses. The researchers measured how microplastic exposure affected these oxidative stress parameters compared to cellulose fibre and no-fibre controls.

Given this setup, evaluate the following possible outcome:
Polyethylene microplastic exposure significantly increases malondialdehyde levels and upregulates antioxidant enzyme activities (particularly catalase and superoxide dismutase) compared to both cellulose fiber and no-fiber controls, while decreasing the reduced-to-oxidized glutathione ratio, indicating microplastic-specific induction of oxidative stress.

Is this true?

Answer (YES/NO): NO